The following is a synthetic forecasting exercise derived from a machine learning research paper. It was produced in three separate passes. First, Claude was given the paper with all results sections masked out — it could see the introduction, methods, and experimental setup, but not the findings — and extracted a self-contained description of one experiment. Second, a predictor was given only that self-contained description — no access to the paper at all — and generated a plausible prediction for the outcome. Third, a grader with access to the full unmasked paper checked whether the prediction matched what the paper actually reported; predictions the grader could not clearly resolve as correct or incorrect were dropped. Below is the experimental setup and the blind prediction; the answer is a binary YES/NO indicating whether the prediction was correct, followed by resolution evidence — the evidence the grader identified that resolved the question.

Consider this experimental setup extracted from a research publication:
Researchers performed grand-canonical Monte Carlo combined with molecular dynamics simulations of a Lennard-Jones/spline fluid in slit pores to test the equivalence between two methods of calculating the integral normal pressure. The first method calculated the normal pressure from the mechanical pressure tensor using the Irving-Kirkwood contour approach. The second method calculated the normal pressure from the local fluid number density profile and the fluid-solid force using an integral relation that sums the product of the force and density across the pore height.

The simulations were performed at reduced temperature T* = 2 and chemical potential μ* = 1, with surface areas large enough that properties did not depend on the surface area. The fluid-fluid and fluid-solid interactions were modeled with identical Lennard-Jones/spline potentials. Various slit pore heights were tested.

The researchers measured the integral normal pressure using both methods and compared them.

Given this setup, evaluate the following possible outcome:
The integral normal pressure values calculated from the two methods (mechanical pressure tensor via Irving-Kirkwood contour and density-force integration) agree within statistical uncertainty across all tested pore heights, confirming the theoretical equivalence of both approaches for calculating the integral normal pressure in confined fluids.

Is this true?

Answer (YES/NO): YES